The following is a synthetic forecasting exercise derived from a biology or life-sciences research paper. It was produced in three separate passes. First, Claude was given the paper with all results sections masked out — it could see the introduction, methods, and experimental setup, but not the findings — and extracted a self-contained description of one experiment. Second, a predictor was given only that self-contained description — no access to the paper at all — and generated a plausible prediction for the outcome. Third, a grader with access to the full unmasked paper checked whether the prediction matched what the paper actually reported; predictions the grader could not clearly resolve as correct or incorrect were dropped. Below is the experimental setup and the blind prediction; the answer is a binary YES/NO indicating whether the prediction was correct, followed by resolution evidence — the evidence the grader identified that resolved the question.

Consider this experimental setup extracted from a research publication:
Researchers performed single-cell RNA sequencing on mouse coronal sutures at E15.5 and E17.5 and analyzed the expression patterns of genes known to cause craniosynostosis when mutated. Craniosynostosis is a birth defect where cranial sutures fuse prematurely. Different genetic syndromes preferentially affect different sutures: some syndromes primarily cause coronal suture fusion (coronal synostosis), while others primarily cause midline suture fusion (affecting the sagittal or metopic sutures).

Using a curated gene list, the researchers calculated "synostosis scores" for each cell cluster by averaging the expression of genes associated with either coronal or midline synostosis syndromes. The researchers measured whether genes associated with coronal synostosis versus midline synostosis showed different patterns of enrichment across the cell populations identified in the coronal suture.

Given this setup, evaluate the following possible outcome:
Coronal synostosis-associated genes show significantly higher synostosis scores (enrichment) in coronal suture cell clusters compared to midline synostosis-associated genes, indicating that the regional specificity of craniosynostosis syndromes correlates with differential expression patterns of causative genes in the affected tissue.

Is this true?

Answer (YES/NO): YES